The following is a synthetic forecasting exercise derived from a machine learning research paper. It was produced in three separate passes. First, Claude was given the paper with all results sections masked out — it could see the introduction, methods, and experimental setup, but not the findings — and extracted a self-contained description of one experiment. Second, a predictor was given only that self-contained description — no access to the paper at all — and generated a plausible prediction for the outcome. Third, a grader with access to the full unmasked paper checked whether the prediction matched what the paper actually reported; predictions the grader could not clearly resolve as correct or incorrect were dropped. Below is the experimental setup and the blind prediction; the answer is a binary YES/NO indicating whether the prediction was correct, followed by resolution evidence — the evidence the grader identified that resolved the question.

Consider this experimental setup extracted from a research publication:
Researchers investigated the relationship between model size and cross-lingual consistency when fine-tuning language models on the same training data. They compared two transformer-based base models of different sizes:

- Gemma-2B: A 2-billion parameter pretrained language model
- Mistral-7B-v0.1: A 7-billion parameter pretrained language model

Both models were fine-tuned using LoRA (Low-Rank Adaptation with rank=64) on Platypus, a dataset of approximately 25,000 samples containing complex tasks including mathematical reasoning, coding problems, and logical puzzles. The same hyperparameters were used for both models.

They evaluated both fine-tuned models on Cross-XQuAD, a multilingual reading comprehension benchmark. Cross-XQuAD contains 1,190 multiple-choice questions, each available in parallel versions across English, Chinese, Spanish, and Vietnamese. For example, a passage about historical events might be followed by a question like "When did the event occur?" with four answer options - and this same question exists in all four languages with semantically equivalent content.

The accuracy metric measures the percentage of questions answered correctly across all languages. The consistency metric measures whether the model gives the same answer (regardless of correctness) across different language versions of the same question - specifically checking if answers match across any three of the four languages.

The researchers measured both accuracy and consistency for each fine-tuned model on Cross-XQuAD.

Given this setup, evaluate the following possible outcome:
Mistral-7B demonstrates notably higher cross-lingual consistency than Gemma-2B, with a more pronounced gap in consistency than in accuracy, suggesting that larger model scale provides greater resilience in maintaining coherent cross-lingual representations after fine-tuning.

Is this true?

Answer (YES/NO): NO